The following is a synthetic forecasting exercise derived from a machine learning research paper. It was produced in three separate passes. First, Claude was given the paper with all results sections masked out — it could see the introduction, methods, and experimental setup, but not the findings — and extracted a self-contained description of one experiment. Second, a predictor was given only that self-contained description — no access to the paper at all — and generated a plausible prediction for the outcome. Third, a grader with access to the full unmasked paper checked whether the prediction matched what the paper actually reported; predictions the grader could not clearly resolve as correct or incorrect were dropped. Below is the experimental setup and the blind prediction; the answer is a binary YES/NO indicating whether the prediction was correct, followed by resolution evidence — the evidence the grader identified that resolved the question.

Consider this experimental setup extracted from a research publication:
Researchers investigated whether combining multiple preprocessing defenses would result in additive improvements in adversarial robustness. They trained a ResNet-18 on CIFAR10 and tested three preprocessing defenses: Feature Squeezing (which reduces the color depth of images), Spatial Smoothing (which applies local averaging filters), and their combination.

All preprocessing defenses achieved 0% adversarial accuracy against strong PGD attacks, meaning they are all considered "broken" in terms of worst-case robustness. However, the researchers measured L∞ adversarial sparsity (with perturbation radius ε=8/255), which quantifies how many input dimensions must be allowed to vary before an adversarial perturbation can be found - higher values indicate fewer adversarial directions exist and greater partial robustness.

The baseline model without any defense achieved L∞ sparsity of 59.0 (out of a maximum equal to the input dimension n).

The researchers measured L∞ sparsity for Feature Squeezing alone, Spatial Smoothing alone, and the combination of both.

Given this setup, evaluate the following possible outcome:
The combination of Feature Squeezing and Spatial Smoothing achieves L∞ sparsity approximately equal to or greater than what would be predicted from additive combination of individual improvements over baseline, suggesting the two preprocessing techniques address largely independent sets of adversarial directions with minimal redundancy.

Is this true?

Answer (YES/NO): YES